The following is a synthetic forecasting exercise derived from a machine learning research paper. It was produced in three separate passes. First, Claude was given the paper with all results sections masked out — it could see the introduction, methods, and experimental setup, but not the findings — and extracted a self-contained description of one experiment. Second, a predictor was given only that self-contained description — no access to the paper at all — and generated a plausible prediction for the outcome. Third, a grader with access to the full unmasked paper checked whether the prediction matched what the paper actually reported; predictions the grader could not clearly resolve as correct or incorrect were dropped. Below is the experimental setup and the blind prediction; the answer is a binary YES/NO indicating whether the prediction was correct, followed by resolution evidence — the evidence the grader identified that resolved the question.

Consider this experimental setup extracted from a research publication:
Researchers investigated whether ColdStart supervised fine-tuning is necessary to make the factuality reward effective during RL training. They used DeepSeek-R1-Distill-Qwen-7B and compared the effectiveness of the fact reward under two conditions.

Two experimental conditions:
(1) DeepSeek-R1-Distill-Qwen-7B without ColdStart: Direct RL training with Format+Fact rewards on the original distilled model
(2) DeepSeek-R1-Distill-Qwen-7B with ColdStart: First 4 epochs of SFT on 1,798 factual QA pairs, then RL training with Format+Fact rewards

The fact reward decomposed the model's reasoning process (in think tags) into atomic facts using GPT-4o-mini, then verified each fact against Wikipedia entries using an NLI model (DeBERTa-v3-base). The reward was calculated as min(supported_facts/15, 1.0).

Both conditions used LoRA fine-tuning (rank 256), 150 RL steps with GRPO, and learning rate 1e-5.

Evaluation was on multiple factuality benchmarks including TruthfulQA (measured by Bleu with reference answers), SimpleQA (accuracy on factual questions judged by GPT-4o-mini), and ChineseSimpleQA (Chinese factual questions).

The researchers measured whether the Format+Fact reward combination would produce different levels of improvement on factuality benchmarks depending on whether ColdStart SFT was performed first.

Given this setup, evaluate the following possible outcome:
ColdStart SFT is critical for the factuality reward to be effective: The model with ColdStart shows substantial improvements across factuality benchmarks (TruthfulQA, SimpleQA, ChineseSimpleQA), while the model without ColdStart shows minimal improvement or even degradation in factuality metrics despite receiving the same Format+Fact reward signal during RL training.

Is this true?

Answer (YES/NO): YES